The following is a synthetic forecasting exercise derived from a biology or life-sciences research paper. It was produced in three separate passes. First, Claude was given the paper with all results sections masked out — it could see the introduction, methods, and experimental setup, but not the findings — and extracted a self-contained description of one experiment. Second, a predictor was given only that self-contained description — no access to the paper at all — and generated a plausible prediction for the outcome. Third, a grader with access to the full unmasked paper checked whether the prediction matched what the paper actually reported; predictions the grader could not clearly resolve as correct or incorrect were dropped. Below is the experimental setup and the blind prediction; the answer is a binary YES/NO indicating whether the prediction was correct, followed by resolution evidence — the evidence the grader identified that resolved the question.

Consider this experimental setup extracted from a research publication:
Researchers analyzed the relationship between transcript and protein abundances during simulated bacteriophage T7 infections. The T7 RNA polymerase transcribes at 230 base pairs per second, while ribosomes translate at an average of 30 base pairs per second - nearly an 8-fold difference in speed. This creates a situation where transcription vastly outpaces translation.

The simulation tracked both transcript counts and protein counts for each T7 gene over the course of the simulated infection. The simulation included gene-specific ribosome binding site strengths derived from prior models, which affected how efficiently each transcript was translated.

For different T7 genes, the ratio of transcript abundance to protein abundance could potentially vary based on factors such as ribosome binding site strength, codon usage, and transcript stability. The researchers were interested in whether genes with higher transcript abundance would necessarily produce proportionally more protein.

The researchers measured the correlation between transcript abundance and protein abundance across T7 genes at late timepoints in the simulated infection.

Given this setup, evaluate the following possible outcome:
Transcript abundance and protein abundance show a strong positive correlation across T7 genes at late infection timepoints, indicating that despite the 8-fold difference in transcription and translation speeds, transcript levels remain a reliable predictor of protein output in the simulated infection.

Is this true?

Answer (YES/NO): YES